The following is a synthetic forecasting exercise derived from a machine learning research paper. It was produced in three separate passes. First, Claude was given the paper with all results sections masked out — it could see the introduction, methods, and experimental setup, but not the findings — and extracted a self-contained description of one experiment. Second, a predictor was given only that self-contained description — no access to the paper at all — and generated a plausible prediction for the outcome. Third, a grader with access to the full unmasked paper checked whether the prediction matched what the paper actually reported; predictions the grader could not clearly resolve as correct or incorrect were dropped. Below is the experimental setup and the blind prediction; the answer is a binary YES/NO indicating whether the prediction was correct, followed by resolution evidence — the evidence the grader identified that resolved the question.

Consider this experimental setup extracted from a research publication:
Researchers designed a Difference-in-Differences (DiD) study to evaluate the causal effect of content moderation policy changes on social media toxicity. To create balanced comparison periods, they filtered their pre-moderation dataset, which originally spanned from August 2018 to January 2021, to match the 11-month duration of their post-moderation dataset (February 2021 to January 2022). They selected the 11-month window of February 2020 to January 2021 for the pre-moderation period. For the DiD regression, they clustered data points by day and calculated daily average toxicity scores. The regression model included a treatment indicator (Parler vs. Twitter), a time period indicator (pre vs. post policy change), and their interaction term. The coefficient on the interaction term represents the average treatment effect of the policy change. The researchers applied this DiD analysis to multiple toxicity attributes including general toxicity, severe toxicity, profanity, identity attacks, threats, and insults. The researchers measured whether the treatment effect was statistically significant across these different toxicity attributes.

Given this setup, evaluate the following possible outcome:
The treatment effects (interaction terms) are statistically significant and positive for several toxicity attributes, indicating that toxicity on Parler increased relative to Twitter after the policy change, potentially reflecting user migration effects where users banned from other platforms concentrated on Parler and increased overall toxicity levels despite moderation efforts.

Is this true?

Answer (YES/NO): NO